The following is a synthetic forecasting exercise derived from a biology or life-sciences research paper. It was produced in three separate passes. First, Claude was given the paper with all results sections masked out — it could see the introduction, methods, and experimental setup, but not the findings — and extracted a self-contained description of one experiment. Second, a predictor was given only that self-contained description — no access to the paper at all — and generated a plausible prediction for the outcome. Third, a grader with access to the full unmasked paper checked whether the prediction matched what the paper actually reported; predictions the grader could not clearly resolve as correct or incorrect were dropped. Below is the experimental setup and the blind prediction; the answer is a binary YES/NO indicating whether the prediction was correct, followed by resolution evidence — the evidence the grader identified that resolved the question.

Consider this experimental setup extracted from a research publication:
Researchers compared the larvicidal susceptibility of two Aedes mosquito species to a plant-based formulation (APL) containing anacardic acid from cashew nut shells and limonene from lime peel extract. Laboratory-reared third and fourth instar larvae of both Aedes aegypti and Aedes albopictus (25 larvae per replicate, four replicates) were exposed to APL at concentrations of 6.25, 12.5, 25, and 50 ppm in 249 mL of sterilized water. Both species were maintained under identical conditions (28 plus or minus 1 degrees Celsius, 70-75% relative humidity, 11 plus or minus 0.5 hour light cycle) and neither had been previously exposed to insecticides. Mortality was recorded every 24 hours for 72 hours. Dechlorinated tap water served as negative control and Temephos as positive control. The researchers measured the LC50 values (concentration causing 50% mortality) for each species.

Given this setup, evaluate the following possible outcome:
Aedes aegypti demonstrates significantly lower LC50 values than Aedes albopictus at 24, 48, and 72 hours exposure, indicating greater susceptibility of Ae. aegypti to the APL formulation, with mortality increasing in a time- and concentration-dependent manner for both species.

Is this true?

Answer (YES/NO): NO